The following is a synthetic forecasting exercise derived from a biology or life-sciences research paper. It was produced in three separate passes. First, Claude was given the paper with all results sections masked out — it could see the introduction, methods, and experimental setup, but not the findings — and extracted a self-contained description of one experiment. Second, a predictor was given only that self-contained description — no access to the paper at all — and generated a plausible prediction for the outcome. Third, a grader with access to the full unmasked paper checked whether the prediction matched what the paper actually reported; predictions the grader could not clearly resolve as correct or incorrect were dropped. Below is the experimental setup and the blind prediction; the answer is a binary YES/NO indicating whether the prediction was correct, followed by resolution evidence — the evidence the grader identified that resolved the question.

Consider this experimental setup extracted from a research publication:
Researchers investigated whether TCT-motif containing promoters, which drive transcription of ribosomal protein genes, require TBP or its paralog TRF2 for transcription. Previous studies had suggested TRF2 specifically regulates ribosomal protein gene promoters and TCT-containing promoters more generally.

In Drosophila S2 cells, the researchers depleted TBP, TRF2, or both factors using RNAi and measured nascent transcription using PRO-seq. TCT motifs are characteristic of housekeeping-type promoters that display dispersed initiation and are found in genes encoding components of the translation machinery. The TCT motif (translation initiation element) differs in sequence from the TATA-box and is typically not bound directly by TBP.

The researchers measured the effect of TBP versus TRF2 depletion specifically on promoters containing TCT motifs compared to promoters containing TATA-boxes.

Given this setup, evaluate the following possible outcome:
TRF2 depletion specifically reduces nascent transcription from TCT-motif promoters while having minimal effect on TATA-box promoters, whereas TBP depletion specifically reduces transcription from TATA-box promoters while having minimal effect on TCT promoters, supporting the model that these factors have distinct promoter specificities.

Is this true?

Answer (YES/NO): NO